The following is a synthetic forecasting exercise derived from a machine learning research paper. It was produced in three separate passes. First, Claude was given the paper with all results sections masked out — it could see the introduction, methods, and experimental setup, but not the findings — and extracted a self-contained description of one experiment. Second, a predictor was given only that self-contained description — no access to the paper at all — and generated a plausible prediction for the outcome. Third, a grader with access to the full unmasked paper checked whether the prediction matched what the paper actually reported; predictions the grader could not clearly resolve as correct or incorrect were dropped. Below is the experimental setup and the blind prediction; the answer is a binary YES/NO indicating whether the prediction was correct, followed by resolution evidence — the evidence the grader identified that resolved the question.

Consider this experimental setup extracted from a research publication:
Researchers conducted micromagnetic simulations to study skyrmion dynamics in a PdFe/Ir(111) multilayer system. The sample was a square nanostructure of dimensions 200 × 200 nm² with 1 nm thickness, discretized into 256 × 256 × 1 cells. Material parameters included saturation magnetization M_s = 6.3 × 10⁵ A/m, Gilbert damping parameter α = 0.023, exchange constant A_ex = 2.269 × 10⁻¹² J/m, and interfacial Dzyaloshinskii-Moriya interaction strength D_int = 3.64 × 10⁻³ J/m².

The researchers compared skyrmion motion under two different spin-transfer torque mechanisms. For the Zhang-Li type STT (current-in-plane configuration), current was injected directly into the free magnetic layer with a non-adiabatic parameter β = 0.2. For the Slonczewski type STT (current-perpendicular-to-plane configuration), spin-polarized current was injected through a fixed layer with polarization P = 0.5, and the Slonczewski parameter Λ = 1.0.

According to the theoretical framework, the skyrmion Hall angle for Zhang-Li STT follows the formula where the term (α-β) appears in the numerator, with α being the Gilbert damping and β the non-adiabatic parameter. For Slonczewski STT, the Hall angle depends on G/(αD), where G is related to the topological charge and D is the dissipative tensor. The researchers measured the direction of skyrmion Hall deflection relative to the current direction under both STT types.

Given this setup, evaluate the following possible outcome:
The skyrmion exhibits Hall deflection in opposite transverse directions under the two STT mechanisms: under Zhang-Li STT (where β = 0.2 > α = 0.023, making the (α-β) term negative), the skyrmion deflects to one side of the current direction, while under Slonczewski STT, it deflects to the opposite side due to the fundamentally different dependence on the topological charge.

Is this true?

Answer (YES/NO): NO